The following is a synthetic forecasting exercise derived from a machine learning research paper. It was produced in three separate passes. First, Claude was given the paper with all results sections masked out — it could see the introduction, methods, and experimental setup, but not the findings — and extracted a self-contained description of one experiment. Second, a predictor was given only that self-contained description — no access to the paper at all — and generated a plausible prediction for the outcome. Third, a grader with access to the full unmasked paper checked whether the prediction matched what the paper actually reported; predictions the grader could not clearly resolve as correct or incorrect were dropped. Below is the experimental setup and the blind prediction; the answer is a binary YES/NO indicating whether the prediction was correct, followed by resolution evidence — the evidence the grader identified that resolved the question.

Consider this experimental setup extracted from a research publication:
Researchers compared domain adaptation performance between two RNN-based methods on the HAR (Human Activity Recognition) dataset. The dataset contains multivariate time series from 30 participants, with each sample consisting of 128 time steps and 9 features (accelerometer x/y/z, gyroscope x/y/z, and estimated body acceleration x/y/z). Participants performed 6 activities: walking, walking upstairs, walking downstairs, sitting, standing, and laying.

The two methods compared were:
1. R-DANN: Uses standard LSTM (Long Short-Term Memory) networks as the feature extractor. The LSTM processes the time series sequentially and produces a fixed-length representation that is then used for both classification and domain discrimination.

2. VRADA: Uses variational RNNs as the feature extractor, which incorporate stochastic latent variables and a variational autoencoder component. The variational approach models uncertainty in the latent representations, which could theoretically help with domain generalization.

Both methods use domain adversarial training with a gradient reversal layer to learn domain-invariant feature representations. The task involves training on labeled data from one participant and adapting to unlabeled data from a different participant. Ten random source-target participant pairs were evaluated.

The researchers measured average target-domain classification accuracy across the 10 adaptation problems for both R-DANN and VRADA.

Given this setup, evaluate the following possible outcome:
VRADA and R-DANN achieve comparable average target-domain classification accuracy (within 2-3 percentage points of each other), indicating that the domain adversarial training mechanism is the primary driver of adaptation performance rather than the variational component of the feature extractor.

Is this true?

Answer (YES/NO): YES